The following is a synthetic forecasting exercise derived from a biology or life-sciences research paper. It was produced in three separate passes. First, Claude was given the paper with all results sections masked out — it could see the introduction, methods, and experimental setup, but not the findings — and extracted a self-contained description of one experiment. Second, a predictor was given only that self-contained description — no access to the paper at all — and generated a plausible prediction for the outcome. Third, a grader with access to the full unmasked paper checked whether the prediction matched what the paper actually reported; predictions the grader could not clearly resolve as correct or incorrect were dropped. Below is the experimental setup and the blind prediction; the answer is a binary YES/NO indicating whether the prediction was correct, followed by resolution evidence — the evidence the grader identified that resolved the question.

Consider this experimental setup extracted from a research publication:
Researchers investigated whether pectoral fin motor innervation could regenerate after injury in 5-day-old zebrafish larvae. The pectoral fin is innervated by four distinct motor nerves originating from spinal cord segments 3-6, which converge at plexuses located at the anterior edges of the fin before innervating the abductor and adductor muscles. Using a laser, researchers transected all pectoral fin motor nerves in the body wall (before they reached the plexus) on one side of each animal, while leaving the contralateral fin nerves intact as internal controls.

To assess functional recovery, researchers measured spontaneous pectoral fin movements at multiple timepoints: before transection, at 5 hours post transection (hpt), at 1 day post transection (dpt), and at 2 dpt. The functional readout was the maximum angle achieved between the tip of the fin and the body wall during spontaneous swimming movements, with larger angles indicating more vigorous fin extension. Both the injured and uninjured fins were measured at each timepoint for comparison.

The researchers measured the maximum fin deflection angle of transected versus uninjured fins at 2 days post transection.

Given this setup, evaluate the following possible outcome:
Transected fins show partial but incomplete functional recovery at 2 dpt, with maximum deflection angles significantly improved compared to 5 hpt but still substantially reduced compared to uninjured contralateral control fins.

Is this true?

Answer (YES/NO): NO